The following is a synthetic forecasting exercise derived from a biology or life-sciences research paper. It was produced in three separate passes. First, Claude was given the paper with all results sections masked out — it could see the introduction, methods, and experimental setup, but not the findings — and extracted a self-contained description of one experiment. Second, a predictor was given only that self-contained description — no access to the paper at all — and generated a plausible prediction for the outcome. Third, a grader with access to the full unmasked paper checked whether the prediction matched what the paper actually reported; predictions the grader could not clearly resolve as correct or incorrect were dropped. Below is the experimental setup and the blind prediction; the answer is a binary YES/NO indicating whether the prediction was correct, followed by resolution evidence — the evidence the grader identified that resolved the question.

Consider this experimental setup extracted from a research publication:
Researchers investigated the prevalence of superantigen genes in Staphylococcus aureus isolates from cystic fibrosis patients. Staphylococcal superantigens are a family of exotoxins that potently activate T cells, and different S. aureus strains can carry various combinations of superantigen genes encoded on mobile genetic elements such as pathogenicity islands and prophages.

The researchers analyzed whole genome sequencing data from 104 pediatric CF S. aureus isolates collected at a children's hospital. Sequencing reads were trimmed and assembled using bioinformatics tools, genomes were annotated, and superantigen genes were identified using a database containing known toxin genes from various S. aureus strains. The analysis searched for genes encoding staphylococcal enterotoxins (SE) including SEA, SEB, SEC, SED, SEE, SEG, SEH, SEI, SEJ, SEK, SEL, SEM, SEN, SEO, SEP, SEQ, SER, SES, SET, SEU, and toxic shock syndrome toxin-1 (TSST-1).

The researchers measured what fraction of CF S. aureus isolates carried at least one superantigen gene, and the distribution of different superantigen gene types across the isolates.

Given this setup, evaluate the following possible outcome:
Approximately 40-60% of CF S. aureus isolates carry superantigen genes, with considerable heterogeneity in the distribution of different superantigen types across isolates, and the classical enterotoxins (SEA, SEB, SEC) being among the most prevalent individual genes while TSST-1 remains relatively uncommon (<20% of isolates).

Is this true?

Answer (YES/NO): NO